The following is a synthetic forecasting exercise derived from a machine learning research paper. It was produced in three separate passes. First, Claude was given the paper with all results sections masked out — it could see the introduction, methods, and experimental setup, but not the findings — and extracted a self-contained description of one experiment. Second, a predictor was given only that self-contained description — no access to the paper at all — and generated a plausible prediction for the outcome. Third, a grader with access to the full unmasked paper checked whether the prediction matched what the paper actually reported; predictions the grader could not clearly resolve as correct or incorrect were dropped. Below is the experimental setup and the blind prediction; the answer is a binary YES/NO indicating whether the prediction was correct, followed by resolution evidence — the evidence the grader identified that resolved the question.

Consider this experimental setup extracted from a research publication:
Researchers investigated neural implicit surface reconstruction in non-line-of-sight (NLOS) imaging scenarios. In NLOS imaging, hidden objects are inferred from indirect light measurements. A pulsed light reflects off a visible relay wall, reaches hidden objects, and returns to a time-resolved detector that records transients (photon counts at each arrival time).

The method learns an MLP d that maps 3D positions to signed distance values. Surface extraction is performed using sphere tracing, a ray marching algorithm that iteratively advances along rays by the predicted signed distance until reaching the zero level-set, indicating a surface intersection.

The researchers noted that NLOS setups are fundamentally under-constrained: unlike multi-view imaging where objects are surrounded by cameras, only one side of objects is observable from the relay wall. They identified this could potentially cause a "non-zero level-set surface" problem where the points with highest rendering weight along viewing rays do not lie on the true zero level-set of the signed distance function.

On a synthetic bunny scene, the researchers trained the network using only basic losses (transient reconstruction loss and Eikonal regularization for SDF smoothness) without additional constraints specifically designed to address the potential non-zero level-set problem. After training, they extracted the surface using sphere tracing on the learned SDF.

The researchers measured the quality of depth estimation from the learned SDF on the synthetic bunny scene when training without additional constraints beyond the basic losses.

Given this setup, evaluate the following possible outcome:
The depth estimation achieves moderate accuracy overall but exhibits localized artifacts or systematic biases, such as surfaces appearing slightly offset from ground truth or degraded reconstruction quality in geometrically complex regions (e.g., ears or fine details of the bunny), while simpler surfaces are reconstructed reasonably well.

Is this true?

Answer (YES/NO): NO